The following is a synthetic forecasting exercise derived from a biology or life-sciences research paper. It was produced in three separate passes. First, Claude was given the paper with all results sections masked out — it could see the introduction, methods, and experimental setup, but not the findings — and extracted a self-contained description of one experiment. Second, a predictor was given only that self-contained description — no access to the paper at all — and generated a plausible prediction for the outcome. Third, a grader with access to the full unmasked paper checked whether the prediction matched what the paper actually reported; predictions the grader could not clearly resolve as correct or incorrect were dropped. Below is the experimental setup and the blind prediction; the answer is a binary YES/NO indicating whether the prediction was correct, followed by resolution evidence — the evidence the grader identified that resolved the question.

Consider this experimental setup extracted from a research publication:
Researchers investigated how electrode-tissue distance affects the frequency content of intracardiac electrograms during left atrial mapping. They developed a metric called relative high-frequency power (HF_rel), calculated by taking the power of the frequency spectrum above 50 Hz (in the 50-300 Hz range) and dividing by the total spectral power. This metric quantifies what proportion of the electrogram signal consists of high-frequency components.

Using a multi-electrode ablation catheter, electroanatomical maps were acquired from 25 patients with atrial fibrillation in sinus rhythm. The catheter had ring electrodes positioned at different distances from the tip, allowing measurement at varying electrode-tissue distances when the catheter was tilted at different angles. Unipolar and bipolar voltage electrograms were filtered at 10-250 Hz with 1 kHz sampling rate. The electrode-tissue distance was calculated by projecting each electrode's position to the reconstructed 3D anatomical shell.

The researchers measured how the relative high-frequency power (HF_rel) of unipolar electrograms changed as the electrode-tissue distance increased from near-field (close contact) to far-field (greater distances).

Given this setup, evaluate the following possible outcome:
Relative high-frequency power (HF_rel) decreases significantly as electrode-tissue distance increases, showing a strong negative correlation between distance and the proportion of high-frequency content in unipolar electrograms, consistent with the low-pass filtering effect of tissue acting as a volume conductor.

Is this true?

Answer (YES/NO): YES